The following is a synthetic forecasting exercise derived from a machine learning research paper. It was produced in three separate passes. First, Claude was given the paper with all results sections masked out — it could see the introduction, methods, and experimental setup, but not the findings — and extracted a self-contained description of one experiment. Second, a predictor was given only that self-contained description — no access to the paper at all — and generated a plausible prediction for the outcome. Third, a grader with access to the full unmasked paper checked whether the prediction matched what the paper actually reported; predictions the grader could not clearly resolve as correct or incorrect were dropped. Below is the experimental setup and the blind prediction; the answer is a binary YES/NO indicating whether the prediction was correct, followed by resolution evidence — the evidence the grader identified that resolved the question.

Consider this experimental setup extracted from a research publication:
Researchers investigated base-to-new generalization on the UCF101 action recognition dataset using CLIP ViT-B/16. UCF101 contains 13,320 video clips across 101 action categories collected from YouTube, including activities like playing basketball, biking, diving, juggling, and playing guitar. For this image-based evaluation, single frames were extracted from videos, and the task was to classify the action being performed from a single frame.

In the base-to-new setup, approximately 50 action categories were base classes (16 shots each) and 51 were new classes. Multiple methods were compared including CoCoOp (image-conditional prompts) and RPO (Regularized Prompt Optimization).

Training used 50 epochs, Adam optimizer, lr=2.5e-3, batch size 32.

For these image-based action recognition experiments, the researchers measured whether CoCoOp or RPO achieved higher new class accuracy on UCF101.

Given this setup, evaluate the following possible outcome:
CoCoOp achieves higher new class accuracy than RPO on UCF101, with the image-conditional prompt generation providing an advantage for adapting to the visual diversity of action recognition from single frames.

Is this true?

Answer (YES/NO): NO